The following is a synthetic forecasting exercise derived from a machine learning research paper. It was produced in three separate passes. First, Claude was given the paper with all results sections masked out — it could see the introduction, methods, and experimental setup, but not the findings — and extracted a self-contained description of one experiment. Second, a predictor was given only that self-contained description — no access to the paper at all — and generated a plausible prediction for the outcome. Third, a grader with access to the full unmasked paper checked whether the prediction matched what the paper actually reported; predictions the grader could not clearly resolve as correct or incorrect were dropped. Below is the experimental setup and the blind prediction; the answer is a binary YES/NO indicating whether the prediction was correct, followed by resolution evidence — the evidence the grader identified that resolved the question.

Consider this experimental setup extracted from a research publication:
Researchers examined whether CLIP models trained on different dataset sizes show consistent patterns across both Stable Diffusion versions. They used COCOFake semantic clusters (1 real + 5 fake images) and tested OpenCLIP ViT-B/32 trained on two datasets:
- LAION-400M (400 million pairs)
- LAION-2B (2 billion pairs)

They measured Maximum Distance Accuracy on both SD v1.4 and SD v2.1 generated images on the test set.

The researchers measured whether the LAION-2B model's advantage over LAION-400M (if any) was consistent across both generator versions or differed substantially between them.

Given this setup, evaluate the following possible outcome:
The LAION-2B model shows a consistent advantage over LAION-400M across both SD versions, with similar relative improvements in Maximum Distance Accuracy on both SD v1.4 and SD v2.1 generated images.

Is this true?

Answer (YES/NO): NO